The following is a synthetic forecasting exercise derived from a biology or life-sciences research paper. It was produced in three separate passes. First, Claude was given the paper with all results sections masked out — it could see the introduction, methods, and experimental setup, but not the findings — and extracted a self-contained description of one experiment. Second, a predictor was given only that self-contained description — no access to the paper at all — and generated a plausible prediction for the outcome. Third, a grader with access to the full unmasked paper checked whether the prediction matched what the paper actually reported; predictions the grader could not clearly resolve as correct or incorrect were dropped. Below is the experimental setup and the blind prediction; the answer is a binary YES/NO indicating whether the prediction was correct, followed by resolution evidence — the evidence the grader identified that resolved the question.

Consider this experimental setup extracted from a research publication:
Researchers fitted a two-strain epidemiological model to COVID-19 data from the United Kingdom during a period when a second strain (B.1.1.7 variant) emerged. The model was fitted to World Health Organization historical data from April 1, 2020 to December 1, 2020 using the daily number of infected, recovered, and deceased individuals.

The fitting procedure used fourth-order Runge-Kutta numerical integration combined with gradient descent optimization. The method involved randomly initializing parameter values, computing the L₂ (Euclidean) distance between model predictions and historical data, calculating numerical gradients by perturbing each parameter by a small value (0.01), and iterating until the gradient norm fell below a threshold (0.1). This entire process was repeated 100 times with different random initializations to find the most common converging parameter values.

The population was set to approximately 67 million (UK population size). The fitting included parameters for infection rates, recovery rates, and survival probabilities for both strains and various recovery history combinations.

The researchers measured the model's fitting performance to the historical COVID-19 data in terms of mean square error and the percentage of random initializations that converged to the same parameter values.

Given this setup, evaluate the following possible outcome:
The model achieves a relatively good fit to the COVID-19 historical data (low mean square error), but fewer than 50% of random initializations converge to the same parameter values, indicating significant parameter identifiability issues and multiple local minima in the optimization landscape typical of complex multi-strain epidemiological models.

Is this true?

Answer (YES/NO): YES